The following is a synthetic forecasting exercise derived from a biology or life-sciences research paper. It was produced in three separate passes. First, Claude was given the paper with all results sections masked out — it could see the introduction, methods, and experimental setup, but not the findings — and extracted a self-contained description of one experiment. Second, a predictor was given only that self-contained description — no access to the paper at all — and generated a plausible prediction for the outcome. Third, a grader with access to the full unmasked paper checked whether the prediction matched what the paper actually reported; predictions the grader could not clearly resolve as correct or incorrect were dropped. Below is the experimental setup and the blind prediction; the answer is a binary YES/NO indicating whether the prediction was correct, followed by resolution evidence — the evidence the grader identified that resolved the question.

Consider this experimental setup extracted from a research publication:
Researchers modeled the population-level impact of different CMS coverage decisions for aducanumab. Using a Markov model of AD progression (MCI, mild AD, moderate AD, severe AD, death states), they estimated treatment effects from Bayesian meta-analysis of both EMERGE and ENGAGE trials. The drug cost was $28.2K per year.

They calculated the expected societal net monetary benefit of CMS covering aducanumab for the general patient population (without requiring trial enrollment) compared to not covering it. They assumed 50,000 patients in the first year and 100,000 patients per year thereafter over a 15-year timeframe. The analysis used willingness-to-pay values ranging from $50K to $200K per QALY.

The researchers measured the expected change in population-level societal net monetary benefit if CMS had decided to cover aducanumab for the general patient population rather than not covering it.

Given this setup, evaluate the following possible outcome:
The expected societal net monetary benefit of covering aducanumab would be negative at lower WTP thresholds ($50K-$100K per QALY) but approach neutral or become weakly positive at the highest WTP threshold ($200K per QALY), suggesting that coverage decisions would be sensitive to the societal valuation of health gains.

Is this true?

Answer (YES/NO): NO